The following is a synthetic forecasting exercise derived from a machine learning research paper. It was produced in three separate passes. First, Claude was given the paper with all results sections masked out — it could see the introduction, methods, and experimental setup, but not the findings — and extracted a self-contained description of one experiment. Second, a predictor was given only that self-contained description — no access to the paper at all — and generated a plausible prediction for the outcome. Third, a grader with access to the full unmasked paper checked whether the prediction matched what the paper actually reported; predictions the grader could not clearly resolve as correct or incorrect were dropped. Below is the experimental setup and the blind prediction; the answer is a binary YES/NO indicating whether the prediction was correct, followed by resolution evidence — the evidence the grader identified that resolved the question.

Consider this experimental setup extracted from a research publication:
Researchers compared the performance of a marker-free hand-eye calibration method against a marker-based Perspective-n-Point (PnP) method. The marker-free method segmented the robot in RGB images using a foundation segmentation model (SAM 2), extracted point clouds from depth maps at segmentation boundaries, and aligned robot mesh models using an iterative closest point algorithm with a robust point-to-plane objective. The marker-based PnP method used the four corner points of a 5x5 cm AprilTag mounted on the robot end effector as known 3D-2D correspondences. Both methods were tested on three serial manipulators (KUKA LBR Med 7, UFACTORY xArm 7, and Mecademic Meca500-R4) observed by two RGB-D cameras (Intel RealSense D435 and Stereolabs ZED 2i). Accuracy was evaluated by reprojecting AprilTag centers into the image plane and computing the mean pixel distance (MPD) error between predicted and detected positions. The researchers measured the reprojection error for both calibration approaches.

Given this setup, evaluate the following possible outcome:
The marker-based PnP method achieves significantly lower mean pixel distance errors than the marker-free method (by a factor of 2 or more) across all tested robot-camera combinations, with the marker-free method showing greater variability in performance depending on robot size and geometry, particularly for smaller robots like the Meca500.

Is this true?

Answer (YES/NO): NO